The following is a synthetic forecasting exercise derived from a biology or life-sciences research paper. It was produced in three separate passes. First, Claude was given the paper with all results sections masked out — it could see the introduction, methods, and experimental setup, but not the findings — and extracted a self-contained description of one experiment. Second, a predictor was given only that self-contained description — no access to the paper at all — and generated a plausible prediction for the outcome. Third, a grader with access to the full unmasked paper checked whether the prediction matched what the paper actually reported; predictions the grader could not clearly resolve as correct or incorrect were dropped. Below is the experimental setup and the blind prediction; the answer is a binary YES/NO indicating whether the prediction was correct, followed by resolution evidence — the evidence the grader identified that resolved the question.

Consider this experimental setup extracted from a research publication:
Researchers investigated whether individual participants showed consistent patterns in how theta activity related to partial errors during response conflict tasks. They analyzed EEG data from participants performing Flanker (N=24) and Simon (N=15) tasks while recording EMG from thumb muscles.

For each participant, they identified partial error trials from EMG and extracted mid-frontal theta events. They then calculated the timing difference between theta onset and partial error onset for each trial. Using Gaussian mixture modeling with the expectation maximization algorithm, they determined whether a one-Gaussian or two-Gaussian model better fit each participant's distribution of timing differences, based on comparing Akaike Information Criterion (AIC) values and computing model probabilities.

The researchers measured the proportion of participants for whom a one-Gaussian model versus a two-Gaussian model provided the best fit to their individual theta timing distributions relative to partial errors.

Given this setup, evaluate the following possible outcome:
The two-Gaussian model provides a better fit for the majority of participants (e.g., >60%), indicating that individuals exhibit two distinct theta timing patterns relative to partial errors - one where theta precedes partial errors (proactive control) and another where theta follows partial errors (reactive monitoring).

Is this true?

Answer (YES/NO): NO